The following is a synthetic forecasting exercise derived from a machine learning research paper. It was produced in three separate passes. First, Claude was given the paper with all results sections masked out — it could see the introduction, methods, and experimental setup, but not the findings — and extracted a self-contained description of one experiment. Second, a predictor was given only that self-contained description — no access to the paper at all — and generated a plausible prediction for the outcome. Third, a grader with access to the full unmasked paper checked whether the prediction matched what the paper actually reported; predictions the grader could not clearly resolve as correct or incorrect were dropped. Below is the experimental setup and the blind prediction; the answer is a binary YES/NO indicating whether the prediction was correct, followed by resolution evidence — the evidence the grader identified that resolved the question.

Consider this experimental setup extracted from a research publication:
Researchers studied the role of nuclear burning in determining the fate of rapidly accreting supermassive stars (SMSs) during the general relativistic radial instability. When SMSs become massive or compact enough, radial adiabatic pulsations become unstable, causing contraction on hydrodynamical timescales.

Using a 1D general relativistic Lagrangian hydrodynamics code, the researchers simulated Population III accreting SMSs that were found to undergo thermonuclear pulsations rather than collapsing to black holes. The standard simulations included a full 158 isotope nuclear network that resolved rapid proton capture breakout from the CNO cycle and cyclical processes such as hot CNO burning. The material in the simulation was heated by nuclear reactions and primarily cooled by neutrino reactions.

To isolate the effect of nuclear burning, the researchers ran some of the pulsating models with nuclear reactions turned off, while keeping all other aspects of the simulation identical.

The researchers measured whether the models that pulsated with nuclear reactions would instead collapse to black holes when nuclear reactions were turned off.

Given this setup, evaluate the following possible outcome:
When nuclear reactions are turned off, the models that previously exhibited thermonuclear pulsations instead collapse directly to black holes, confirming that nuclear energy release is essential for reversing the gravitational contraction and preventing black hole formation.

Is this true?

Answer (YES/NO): YES